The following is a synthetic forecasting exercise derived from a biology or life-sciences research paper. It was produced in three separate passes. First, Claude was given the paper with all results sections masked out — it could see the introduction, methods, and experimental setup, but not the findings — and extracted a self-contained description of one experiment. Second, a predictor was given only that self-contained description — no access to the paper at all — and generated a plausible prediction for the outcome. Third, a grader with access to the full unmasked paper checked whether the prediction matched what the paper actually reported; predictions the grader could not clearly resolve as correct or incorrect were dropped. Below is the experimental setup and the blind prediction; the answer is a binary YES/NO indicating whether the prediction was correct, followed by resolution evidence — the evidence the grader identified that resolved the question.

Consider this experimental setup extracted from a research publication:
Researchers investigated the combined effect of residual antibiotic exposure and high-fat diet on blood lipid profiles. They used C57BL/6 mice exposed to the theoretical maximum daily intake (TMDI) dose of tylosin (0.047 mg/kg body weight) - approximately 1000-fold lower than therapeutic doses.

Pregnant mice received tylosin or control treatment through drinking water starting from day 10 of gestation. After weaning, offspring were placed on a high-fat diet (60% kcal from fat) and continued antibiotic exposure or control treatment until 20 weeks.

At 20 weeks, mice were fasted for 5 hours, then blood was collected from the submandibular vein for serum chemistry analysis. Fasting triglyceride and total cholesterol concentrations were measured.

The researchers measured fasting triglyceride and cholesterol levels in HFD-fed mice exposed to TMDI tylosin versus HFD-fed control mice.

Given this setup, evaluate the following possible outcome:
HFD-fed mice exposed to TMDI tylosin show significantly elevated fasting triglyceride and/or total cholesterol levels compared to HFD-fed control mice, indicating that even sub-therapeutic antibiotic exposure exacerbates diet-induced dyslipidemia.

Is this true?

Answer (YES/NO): NO